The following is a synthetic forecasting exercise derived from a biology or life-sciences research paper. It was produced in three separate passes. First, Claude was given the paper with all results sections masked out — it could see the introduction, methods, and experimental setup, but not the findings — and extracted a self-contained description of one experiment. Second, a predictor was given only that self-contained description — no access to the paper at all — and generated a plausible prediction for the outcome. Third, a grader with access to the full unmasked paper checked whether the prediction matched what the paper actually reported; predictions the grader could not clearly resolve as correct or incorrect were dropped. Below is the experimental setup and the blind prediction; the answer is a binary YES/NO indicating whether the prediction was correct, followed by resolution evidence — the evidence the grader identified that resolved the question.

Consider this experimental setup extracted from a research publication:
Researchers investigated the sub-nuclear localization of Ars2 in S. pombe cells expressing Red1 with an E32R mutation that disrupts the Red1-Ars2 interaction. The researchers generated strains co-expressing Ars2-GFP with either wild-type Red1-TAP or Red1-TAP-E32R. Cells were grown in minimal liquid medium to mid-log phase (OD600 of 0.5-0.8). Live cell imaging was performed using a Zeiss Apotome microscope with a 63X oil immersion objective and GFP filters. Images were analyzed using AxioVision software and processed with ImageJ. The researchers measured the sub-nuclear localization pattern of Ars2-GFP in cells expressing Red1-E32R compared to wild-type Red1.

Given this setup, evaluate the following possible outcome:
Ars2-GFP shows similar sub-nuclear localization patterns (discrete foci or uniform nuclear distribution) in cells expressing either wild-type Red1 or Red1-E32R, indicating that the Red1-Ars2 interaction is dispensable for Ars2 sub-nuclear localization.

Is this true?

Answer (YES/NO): NO